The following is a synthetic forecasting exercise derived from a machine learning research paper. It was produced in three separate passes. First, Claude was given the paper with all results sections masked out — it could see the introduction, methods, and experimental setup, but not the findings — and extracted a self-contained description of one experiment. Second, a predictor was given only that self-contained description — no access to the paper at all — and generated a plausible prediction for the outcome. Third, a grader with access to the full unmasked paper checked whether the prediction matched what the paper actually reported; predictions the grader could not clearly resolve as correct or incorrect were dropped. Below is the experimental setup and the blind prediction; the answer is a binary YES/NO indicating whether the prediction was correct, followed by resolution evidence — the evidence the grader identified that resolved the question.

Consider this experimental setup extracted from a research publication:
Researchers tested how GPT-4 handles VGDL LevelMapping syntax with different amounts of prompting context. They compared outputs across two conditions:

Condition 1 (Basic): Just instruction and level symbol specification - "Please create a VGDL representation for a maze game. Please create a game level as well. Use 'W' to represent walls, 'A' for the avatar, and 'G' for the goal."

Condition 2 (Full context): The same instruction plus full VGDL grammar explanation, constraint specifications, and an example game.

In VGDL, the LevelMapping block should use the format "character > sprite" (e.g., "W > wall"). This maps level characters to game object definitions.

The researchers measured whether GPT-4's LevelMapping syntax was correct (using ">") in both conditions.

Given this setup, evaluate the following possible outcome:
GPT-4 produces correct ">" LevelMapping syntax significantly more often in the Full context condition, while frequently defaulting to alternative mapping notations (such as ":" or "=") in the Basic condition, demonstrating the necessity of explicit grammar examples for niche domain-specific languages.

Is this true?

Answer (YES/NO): NO